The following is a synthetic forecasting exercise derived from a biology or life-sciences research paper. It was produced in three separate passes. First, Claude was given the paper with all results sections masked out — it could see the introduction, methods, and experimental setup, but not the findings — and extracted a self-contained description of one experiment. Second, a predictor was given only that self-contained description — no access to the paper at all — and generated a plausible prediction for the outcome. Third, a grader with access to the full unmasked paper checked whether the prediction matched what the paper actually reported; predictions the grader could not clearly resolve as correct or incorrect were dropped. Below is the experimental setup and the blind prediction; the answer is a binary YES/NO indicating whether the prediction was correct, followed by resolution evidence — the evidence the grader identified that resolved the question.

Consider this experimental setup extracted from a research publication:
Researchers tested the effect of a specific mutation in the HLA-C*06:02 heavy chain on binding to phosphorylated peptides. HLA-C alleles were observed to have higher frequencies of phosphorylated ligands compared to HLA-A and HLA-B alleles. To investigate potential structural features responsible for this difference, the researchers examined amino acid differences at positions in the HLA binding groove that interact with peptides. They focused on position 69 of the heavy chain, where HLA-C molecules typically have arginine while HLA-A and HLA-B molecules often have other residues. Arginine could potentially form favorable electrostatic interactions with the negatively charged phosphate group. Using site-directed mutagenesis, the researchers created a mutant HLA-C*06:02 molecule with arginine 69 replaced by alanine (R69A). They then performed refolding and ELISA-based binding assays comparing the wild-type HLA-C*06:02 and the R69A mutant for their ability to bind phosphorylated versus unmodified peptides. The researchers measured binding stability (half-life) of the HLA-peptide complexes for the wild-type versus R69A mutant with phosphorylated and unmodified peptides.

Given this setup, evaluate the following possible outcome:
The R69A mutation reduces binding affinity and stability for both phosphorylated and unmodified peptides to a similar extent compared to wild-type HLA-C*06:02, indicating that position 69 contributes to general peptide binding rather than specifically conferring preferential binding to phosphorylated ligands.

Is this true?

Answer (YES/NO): NO